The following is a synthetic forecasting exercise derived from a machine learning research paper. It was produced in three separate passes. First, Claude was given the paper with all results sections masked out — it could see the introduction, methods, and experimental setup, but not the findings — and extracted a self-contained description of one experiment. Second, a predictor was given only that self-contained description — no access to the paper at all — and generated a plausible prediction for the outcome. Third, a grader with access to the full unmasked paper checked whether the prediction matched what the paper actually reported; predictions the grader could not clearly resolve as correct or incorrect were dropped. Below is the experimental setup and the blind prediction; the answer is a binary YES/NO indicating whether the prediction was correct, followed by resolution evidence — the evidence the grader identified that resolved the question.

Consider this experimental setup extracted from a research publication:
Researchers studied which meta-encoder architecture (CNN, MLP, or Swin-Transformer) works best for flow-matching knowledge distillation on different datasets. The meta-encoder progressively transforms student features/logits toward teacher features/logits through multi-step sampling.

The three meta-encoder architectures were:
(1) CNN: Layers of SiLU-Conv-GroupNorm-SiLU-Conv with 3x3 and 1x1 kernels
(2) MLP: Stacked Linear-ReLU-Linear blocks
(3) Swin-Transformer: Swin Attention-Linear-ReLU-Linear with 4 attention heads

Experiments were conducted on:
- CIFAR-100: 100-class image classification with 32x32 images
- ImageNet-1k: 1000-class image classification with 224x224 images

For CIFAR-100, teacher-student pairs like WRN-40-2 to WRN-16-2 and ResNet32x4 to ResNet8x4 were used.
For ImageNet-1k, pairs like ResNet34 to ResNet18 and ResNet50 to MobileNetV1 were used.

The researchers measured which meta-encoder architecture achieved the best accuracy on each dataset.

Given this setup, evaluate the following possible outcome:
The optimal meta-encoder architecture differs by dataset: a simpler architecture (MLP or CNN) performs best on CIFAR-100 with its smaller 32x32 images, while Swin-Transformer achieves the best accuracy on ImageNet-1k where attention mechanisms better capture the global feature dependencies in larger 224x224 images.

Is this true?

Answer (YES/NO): NO